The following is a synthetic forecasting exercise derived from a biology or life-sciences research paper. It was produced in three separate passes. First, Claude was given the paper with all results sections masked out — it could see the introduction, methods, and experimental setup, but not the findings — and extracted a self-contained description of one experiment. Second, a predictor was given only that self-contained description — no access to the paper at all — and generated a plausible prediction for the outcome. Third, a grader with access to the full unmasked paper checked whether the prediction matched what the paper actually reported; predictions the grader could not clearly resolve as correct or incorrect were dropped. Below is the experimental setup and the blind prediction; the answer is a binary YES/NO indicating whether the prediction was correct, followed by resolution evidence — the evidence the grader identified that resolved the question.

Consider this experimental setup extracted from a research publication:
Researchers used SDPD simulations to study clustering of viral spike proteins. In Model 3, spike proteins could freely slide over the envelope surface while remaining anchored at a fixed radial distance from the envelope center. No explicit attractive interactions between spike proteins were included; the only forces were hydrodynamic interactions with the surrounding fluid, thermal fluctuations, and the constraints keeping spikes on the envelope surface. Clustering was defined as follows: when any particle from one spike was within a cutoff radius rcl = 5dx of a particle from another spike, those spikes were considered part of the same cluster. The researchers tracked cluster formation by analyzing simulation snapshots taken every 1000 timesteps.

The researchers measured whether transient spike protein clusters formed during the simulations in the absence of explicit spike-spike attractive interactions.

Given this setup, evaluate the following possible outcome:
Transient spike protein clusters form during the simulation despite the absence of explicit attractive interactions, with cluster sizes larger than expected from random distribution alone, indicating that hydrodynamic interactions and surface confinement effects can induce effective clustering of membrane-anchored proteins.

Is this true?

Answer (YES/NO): YES